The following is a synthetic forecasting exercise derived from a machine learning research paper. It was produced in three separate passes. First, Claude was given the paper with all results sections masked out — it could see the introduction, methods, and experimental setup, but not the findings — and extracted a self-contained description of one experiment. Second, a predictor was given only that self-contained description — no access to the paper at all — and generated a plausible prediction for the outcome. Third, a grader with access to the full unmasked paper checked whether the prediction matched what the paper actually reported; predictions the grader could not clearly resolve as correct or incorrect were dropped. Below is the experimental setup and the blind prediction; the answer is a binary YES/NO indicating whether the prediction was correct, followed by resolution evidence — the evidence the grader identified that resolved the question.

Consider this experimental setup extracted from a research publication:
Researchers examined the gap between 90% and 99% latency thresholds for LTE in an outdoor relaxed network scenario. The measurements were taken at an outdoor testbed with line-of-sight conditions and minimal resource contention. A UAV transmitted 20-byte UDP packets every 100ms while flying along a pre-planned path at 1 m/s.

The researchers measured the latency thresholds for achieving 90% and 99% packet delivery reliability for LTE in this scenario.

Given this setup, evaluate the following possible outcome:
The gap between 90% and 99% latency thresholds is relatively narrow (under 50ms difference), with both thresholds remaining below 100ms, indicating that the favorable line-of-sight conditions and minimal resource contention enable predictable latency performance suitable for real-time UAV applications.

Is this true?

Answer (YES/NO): YES